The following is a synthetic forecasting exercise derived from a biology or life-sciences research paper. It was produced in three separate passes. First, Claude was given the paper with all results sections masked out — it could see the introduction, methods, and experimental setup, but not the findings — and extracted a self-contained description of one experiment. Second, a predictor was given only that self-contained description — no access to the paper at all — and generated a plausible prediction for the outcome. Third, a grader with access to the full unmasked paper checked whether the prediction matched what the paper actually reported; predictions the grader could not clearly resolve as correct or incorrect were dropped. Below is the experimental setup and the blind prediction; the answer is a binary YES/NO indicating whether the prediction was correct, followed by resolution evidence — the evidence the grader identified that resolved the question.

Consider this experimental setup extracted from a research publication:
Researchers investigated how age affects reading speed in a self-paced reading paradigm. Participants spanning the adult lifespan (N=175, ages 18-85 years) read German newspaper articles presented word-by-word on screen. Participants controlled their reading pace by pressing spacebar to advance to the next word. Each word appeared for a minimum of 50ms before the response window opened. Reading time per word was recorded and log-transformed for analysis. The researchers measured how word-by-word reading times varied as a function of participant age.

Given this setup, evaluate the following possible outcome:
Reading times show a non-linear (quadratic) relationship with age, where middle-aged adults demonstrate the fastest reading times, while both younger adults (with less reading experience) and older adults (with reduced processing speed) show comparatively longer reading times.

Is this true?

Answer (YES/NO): NO